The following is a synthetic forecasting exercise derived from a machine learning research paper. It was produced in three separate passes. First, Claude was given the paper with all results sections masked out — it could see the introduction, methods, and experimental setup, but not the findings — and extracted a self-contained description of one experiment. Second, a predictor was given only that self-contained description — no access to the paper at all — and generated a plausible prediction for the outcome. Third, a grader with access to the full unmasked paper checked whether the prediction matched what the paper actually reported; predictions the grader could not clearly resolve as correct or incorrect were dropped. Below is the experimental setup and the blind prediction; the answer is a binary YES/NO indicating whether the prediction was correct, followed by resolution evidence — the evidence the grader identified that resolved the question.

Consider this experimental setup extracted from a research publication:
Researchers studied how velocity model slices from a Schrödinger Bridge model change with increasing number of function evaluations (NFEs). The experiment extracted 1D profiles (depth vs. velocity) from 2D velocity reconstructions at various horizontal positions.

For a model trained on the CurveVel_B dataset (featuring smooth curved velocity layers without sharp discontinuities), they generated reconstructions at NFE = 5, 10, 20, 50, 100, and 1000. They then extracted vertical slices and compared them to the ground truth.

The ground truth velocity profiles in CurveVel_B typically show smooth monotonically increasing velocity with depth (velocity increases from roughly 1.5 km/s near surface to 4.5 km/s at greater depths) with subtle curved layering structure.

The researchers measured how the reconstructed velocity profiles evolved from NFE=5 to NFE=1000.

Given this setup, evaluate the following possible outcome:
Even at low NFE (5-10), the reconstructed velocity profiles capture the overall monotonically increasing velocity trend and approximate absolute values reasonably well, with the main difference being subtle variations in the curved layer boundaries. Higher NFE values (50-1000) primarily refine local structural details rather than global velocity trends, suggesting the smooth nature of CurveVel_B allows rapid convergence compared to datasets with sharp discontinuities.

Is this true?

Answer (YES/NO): NO